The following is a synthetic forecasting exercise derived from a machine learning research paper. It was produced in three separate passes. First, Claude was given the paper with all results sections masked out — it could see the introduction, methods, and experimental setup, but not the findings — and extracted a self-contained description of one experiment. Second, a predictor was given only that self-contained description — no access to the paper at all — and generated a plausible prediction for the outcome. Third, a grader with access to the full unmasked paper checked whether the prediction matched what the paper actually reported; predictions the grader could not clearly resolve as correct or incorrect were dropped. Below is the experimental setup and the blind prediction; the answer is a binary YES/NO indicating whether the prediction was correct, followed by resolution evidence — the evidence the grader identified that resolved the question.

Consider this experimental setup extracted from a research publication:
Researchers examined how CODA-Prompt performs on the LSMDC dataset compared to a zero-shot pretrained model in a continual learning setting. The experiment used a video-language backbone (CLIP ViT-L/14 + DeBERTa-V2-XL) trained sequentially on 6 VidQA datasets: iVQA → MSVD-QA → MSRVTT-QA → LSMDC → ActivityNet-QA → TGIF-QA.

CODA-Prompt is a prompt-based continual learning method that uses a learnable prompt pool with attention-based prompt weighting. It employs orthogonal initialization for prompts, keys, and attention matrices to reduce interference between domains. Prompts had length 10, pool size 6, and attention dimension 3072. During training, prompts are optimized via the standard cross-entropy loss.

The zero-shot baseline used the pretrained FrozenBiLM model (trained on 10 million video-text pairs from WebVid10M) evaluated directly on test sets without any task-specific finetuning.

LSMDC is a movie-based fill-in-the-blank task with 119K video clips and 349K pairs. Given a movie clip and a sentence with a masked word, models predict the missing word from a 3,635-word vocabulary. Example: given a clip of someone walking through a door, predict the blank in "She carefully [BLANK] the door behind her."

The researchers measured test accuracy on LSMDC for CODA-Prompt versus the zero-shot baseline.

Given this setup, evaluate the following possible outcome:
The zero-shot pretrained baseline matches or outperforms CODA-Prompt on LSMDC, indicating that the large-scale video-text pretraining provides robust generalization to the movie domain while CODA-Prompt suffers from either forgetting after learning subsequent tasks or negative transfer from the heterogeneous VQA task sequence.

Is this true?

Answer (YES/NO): YES